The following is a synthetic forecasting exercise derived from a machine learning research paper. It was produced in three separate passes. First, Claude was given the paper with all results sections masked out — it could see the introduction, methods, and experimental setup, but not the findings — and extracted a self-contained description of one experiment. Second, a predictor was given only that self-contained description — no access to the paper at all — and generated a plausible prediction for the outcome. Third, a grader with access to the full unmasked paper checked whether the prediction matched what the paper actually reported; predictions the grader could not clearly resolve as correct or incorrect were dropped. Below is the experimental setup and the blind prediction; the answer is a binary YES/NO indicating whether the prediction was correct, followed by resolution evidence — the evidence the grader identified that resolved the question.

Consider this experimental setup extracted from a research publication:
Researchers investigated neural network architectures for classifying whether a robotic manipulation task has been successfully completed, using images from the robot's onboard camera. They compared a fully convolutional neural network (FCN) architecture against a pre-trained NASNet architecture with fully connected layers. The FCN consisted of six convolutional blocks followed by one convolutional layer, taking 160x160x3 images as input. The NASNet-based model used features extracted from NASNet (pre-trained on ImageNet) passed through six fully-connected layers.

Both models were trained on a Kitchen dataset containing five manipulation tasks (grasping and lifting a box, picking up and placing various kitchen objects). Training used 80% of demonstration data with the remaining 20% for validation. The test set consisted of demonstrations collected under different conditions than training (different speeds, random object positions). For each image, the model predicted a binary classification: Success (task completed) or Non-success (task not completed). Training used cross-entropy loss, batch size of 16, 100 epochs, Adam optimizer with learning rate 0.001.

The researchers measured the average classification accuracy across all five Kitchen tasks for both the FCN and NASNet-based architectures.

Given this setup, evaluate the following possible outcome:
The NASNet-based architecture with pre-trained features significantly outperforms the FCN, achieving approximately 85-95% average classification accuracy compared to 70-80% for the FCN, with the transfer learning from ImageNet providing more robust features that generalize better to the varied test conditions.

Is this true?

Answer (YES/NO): NO